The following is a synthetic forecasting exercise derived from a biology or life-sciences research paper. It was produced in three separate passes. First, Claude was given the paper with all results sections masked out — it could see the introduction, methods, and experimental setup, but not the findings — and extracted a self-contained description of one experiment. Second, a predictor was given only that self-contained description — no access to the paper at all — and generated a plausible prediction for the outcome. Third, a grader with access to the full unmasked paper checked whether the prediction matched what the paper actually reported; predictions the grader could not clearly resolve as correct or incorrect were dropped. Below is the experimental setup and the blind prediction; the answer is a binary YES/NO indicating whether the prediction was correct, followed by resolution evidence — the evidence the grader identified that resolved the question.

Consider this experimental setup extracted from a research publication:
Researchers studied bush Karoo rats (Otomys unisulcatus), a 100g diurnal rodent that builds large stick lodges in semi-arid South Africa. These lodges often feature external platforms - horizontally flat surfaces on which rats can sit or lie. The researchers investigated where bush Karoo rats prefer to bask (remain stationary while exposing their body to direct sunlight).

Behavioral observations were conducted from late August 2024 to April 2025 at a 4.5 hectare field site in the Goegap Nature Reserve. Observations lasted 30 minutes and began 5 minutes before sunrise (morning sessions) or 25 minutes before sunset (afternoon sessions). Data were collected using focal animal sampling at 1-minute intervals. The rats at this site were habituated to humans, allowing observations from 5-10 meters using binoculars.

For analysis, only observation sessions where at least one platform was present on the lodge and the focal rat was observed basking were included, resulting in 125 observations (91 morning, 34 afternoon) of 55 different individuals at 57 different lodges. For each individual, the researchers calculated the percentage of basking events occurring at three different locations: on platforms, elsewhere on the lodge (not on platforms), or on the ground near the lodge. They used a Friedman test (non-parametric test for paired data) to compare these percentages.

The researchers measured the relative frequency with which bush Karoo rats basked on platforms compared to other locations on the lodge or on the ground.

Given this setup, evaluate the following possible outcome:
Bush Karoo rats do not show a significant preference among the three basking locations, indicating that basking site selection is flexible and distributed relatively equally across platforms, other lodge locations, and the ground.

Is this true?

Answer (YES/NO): NO